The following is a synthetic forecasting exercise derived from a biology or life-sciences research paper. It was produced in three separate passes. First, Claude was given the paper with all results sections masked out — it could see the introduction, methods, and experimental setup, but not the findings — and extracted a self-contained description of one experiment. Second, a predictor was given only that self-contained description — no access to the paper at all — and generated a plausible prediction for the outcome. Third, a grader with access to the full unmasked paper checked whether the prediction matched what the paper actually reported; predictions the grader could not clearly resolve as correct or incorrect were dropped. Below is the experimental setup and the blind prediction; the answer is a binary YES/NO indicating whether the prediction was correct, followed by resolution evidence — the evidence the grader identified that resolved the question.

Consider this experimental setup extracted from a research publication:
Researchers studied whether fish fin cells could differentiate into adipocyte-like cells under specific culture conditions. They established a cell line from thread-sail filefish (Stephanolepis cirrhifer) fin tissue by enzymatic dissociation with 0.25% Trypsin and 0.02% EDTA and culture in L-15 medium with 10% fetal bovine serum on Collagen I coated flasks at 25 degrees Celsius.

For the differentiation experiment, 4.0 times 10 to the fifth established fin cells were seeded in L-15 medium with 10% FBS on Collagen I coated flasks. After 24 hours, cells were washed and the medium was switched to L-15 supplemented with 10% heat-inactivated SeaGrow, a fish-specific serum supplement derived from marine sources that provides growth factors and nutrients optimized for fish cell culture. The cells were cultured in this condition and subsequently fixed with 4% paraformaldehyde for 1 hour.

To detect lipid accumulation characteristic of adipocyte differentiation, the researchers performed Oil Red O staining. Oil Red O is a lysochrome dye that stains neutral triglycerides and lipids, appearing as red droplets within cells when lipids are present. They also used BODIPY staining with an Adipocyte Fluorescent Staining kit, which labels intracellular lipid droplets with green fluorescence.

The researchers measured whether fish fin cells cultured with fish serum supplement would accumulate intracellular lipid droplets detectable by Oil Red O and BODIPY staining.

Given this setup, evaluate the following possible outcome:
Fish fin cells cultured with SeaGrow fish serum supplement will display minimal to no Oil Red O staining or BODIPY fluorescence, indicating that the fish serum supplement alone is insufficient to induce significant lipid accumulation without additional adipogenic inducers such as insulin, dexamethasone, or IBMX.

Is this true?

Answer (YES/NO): NO